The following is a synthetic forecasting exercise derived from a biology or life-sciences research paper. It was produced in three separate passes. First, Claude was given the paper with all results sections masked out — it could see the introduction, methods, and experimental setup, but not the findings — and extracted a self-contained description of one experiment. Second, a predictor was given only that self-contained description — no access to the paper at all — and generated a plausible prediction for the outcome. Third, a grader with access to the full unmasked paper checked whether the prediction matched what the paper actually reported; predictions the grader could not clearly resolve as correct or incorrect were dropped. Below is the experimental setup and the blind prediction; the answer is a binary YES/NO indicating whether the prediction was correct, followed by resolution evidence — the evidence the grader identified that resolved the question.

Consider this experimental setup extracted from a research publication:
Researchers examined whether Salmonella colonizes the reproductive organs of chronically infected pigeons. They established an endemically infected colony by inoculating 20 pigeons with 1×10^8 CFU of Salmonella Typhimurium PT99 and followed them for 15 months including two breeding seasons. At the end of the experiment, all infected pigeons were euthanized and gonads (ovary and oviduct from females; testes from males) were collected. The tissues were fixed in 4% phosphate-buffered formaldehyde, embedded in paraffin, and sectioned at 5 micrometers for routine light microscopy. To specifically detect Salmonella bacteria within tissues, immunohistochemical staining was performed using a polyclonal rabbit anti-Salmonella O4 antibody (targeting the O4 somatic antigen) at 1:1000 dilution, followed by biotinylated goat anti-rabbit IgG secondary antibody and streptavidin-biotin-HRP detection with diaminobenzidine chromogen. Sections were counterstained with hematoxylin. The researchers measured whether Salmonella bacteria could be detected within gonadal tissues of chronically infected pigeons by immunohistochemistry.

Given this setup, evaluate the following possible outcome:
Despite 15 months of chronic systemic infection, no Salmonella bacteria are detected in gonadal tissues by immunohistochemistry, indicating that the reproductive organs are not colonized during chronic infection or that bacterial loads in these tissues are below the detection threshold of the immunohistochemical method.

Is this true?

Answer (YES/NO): NO